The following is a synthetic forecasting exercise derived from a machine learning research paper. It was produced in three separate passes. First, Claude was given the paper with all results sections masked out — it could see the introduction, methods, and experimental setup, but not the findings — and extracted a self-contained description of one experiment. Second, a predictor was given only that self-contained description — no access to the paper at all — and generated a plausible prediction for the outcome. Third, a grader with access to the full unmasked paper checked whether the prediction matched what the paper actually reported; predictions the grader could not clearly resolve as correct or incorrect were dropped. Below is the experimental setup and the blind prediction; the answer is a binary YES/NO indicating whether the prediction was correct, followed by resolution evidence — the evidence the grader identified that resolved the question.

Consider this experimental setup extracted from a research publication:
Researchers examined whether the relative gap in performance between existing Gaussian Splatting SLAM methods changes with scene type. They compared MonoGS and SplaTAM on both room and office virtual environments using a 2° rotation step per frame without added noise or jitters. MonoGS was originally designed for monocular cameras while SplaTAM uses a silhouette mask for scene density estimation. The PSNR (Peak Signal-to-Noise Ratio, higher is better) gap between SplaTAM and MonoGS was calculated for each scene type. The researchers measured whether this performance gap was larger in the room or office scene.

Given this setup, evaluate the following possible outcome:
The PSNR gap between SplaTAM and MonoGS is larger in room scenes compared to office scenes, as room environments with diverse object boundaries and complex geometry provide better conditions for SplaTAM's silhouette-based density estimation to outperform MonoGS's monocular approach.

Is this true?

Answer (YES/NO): YES